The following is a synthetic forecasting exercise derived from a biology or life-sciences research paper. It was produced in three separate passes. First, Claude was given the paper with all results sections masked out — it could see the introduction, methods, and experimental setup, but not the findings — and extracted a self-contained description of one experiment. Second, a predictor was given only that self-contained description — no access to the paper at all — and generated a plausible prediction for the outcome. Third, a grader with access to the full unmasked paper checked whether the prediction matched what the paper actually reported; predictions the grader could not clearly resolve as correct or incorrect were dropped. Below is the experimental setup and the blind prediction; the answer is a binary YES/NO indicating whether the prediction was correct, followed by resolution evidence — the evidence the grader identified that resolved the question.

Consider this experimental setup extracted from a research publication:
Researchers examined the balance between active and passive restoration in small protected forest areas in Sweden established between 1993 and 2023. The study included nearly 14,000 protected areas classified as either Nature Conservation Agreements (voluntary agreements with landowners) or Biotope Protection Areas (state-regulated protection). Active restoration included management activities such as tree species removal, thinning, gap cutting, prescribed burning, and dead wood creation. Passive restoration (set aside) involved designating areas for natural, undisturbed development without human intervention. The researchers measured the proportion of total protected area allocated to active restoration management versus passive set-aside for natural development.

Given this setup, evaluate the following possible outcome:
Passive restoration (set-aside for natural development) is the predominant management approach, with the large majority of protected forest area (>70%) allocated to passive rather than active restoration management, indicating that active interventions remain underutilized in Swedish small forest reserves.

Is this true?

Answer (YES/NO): NO